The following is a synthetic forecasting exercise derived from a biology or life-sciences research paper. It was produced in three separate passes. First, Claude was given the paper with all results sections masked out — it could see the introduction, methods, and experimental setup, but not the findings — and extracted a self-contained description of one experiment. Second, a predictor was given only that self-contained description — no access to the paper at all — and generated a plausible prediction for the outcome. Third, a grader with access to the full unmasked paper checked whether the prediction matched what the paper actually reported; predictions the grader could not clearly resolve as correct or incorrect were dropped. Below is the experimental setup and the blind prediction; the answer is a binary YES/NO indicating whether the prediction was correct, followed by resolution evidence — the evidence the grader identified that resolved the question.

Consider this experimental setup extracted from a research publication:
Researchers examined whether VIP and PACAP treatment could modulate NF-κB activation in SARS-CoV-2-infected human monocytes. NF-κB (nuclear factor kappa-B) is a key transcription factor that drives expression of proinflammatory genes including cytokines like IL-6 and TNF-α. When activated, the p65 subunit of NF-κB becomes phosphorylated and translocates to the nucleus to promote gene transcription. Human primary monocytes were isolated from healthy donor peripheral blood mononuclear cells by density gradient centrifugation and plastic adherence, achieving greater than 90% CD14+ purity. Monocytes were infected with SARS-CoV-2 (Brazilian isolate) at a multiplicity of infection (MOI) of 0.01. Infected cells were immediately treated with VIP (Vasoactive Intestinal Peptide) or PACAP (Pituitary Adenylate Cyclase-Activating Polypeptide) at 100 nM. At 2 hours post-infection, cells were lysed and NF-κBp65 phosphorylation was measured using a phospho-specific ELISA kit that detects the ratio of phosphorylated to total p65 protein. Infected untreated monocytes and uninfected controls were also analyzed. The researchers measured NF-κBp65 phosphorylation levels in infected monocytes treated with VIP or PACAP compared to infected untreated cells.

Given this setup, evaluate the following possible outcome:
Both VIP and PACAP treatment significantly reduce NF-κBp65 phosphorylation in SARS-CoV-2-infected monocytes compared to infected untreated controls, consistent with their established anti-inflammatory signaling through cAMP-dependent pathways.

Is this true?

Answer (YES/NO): NO